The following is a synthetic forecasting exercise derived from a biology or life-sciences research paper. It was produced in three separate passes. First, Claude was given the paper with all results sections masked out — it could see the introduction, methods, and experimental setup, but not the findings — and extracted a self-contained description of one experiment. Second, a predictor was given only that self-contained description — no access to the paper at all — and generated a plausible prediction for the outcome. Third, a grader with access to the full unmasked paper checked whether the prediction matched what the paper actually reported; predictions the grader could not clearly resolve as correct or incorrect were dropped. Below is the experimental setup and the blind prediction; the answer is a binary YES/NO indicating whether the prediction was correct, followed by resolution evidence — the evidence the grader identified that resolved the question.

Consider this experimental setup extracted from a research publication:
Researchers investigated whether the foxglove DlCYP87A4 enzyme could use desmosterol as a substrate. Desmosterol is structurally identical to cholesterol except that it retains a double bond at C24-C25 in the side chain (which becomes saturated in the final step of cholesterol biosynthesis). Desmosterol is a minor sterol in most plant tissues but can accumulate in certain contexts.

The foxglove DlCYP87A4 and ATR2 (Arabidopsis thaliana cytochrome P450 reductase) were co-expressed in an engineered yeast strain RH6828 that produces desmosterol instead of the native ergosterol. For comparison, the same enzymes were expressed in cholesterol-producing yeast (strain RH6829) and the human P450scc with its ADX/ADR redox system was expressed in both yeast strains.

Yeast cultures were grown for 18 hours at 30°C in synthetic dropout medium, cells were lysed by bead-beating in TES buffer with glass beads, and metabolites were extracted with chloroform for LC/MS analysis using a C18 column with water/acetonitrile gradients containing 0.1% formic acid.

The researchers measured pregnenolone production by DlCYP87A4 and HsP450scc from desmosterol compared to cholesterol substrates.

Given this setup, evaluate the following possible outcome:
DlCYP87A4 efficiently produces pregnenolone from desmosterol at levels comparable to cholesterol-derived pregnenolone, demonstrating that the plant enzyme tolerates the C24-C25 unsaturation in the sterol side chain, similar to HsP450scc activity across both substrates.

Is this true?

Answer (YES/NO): NO